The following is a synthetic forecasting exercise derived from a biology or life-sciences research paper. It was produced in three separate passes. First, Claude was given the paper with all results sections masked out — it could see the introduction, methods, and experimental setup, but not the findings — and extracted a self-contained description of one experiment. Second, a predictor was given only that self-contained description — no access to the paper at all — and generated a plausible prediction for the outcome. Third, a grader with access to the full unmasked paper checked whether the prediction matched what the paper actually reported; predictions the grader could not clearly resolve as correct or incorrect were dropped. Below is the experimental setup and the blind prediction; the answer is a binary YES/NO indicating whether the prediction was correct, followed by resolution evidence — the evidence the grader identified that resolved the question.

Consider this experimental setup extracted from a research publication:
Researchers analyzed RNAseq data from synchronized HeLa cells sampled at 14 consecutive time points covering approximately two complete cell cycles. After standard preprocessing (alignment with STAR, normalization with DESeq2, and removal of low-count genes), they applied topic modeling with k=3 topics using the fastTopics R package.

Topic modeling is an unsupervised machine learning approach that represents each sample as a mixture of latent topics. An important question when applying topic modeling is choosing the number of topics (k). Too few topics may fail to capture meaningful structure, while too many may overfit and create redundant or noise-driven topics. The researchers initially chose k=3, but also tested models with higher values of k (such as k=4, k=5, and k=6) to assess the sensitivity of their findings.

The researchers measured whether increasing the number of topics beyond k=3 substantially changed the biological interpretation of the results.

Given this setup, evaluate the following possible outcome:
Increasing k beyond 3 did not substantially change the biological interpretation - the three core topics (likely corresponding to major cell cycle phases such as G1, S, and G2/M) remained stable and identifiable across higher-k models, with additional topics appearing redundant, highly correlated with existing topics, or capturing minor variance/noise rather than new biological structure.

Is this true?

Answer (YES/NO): YES